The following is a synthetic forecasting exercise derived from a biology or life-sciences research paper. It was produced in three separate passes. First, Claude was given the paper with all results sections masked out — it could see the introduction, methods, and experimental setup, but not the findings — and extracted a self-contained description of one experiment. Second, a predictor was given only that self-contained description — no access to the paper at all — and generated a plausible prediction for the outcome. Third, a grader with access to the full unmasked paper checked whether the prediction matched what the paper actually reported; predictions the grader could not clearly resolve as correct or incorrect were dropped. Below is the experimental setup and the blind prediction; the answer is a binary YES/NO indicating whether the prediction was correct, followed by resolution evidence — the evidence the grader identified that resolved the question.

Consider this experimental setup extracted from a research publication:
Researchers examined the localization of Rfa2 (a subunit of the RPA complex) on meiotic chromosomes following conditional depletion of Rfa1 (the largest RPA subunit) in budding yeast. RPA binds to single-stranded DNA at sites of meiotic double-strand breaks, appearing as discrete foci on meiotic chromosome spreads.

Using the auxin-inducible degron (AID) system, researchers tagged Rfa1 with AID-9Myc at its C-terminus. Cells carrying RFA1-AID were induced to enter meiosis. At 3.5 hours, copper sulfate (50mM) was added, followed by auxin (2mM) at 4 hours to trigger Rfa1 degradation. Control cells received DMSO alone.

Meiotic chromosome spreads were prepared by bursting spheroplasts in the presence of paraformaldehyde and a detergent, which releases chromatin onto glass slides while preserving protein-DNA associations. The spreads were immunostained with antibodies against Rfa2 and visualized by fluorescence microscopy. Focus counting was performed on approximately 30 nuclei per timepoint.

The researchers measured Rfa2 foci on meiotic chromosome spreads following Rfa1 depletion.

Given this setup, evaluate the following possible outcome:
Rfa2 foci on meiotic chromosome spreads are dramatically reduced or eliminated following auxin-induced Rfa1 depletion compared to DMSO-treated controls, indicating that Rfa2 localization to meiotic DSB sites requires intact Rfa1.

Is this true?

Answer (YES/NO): YES